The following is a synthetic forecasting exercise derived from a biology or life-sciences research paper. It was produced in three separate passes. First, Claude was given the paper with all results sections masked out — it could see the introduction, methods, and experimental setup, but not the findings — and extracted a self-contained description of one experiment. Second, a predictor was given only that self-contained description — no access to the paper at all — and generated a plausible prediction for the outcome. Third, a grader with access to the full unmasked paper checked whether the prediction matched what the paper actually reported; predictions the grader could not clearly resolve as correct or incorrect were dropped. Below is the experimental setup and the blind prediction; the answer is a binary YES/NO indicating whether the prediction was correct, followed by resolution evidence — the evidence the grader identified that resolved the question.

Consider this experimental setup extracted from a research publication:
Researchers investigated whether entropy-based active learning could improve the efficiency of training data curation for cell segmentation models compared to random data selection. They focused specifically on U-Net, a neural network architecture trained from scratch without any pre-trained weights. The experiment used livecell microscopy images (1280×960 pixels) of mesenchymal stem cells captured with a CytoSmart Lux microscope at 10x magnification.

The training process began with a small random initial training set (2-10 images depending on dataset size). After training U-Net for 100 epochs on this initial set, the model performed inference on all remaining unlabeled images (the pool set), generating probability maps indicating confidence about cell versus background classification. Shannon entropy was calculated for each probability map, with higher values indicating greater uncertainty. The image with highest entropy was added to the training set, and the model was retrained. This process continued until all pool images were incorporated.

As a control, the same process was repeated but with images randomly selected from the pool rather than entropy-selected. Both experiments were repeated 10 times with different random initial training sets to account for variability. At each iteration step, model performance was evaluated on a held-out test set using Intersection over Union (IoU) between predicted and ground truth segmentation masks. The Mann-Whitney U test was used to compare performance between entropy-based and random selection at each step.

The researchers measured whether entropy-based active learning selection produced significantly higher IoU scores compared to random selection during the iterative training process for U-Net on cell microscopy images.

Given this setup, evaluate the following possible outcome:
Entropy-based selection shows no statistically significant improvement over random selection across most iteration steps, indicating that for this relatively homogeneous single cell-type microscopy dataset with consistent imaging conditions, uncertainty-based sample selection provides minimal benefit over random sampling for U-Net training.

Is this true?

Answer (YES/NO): YES